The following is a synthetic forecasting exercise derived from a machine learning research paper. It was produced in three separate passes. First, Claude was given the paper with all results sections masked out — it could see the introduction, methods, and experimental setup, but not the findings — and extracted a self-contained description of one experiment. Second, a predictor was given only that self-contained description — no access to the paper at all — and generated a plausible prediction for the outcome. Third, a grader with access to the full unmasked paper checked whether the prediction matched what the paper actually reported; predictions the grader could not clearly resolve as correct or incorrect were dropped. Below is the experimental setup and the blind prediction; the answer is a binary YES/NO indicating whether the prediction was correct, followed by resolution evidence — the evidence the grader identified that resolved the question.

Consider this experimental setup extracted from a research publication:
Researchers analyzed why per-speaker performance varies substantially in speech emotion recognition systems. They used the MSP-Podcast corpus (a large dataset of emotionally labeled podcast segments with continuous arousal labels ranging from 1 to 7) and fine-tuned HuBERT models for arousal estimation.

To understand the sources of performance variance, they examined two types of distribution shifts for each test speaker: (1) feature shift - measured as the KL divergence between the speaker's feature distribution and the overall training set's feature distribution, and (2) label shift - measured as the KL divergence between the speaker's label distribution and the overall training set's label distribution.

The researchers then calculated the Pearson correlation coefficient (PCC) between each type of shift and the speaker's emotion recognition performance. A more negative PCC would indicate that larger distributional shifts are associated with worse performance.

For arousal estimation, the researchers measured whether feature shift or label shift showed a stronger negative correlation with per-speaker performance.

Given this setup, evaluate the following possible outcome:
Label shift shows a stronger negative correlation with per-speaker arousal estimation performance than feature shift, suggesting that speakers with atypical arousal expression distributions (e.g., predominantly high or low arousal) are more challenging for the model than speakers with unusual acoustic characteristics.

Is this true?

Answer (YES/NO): NO